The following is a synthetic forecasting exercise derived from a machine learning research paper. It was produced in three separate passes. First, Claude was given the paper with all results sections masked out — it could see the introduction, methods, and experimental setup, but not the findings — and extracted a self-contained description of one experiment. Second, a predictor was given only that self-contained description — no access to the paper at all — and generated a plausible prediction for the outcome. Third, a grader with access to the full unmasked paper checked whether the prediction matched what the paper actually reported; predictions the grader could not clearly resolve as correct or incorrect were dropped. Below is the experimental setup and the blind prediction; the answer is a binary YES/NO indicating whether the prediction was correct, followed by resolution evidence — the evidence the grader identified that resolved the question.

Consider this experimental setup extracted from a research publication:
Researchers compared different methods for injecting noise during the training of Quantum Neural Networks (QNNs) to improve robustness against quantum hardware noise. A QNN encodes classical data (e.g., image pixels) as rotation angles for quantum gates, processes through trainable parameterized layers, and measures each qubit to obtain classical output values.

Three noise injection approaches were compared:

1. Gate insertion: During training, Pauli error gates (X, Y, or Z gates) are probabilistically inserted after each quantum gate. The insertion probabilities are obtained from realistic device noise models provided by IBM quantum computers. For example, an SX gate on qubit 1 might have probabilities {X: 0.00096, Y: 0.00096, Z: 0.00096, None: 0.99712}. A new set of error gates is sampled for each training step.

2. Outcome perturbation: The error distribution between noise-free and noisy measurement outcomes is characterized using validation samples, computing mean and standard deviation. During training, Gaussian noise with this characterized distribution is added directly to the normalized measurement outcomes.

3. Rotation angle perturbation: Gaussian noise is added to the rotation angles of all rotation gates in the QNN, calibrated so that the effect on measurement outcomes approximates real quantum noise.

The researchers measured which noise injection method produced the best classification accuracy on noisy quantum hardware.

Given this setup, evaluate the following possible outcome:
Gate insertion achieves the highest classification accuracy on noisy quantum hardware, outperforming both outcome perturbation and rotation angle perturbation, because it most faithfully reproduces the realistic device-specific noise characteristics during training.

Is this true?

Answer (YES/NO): YES